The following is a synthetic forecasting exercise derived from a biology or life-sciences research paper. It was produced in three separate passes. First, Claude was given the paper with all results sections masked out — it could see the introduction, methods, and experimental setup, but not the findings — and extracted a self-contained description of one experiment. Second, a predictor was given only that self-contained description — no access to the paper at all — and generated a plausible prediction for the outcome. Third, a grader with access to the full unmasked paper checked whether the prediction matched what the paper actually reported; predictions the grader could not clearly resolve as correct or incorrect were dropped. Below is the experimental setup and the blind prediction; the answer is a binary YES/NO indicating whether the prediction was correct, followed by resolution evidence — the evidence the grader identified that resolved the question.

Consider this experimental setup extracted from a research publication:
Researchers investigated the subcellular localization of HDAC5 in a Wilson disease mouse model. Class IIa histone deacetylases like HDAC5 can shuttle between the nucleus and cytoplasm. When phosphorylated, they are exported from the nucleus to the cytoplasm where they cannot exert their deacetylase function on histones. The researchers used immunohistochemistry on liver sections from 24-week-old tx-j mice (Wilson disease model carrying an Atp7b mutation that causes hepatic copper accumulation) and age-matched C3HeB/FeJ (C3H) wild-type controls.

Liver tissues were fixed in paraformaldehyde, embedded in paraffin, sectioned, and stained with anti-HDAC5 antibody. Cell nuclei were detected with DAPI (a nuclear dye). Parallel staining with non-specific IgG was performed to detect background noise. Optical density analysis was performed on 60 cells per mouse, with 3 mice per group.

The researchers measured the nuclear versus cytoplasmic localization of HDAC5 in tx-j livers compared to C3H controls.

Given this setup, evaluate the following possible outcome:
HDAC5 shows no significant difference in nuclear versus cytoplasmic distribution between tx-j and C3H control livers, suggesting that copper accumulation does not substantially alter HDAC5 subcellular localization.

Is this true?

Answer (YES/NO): NO